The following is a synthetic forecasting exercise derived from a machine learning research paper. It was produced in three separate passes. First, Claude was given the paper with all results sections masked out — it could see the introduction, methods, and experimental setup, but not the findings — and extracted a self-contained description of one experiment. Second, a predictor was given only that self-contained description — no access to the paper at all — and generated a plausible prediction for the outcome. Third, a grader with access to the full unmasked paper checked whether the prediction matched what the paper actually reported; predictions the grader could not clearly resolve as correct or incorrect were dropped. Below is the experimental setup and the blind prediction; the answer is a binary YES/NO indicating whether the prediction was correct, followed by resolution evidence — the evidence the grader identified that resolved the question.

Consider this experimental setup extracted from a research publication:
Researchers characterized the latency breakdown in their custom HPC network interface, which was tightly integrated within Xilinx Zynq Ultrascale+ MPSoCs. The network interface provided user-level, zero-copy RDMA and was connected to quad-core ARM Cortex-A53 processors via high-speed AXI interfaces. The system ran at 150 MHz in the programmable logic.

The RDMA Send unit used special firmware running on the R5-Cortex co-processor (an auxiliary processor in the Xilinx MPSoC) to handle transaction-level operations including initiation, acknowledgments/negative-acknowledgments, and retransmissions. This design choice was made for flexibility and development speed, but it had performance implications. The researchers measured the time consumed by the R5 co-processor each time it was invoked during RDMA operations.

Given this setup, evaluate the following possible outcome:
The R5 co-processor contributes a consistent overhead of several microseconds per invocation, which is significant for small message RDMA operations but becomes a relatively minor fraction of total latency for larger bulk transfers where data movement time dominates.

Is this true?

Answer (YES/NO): YES